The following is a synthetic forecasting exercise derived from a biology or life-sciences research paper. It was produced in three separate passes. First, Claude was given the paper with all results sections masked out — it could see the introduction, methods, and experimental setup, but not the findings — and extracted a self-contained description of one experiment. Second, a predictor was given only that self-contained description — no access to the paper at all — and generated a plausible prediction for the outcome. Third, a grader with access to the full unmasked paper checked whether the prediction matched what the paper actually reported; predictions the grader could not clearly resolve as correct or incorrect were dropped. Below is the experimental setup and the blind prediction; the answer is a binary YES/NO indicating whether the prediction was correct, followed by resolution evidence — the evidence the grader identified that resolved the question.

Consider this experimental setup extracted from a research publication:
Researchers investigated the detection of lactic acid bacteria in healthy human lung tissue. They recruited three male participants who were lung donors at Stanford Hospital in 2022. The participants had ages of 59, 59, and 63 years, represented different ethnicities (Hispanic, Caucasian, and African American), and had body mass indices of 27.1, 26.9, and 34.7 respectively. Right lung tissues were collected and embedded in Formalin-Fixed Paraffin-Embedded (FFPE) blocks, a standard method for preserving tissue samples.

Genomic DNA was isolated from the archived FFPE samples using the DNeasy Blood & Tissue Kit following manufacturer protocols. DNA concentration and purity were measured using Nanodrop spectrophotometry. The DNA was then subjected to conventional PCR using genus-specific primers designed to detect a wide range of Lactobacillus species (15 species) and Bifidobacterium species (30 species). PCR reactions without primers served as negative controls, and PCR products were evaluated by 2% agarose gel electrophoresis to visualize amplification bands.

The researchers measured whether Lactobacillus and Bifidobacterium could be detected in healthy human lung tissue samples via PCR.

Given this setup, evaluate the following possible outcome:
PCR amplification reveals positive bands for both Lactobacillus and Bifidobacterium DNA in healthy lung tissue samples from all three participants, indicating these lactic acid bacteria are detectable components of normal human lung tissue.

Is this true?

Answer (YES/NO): NO